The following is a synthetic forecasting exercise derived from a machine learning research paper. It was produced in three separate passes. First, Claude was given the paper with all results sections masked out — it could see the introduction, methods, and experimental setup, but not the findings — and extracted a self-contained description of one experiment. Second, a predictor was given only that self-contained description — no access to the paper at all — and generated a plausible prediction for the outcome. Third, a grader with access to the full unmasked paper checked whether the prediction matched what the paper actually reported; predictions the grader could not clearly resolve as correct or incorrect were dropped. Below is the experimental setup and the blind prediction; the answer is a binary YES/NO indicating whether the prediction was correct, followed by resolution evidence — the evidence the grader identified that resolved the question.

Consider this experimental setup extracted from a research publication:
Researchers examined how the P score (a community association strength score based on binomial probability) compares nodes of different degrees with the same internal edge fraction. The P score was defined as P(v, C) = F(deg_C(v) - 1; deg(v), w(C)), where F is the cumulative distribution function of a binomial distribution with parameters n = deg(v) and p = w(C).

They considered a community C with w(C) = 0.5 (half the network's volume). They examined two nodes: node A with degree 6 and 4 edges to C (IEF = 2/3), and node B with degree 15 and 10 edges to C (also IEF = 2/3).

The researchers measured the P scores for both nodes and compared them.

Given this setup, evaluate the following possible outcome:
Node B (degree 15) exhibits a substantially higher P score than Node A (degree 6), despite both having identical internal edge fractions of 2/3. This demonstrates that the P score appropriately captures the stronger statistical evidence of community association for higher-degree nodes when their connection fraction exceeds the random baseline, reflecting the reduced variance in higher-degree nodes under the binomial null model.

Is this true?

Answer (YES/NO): YES